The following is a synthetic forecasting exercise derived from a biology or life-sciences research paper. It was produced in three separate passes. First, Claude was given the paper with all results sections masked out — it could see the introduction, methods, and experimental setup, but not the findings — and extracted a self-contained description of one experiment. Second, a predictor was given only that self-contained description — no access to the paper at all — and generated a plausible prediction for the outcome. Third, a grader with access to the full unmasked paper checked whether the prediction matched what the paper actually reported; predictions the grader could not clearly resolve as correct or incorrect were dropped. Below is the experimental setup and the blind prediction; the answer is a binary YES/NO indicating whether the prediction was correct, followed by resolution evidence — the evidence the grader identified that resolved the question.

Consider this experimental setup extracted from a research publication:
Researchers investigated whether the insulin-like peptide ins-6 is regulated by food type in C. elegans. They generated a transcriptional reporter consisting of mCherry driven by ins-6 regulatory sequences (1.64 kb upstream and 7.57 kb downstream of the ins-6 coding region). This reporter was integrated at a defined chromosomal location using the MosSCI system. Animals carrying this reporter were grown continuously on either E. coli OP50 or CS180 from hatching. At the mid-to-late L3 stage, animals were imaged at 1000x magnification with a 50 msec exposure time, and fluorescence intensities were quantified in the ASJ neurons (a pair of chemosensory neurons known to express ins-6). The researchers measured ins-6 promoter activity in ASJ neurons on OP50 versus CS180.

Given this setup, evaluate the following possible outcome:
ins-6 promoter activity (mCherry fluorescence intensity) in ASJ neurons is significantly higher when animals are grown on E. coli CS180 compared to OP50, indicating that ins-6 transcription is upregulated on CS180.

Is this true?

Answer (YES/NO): YES